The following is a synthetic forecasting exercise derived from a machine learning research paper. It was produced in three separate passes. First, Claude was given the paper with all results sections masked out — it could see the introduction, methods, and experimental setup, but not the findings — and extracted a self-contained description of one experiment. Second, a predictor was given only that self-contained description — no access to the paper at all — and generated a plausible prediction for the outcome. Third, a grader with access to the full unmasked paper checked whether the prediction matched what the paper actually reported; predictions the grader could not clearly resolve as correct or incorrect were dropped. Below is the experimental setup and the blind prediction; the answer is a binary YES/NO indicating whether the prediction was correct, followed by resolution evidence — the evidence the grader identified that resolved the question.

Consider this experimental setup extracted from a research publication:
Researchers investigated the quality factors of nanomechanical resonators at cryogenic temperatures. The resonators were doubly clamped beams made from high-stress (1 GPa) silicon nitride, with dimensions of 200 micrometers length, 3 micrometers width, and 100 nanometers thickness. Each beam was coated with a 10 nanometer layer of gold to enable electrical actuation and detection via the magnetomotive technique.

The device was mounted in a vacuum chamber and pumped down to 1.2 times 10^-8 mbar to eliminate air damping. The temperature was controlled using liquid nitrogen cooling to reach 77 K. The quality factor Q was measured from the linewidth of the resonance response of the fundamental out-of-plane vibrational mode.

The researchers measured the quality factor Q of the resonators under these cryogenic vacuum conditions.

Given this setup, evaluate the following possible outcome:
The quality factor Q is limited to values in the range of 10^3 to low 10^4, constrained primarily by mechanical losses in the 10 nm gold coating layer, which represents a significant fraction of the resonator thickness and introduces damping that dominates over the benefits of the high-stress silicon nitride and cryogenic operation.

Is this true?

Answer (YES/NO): NO